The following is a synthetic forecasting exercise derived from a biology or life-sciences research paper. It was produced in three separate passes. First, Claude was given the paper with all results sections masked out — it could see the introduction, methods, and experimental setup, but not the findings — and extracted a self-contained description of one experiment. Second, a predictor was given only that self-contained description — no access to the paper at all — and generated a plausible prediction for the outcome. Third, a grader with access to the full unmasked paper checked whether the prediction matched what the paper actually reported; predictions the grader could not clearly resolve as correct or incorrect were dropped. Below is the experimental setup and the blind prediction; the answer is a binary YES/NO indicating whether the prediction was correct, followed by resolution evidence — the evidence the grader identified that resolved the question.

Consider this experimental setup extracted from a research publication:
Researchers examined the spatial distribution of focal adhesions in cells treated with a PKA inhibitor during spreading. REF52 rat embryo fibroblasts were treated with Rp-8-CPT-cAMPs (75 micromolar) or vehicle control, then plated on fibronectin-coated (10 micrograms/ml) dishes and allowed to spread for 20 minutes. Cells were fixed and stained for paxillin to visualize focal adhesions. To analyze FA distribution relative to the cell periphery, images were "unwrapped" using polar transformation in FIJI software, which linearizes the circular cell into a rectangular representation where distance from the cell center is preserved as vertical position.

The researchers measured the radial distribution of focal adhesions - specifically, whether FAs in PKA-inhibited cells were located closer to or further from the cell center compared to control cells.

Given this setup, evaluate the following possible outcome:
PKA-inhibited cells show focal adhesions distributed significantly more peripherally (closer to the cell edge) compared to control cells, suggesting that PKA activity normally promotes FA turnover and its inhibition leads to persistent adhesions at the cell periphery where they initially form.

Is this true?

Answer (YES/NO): YES